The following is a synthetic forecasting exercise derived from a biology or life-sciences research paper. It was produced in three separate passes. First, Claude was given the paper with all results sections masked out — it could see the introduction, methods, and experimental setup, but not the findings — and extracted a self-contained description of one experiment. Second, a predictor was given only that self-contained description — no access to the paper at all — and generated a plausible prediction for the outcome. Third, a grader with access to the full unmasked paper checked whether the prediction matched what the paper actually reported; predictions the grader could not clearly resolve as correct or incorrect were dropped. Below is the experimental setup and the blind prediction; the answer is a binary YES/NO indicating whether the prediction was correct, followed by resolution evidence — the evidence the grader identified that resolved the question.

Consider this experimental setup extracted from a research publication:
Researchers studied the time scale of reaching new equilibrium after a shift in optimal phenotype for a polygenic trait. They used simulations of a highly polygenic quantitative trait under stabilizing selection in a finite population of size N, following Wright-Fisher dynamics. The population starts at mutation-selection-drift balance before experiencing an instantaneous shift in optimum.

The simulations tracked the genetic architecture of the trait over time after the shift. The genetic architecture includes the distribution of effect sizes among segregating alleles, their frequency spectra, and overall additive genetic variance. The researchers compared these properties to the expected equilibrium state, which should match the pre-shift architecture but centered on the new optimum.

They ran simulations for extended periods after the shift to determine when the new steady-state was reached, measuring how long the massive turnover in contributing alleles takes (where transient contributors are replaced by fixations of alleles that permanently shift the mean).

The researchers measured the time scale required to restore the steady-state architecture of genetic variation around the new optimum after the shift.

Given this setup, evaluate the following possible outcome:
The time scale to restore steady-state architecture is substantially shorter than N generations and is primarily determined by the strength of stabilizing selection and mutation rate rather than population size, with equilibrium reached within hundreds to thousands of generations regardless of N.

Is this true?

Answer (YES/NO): NO